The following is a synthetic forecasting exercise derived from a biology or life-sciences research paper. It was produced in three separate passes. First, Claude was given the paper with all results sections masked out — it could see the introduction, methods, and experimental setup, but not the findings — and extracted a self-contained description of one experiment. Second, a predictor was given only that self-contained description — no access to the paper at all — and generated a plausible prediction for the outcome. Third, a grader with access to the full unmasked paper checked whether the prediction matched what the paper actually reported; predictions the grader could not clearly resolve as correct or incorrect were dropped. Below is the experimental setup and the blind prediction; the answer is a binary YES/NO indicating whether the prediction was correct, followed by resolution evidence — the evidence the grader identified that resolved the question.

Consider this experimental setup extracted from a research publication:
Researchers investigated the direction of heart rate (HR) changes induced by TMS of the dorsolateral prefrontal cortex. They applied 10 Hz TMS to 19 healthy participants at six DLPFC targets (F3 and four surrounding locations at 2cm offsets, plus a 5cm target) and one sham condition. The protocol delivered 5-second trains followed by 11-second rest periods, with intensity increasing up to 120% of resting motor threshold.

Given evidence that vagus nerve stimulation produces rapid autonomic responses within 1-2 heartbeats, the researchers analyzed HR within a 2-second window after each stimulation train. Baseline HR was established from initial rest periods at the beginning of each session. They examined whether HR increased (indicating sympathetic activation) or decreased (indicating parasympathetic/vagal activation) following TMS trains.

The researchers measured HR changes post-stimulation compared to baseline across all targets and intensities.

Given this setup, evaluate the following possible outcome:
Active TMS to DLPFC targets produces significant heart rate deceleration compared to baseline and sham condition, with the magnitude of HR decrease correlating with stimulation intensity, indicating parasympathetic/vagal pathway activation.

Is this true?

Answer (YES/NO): NO